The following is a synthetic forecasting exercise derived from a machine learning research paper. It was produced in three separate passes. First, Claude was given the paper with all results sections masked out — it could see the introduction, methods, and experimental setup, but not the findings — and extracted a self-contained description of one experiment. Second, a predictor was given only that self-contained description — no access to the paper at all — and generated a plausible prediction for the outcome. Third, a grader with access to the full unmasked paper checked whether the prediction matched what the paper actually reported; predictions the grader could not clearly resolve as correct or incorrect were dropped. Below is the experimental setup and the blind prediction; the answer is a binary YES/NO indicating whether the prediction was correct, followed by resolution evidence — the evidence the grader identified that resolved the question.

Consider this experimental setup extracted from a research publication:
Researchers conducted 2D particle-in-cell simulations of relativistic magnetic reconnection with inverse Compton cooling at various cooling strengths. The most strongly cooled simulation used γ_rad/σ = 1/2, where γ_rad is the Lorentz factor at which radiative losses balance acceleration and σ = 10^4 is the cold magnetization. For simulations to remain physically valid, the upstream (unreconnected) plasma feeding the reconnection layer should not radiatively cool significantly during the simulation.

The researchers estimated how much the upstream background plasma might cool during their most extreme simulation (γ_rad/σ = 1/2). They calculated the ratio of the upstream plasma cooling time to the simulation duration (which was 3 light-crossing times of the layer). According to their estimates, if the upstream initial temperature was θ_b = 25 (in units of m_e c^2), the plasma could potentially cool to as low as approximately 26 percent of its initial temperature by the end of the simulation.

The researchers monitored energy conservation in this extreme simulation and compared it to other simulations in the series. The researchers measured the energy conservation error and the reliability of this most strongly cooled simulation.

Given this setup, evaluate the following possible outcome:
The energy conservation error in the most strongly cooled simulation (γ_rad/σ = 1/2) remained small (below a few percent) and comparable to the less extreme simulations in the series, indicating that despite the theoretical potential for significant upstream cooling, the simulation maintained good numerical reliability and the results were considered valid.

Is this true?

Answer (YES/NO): NO